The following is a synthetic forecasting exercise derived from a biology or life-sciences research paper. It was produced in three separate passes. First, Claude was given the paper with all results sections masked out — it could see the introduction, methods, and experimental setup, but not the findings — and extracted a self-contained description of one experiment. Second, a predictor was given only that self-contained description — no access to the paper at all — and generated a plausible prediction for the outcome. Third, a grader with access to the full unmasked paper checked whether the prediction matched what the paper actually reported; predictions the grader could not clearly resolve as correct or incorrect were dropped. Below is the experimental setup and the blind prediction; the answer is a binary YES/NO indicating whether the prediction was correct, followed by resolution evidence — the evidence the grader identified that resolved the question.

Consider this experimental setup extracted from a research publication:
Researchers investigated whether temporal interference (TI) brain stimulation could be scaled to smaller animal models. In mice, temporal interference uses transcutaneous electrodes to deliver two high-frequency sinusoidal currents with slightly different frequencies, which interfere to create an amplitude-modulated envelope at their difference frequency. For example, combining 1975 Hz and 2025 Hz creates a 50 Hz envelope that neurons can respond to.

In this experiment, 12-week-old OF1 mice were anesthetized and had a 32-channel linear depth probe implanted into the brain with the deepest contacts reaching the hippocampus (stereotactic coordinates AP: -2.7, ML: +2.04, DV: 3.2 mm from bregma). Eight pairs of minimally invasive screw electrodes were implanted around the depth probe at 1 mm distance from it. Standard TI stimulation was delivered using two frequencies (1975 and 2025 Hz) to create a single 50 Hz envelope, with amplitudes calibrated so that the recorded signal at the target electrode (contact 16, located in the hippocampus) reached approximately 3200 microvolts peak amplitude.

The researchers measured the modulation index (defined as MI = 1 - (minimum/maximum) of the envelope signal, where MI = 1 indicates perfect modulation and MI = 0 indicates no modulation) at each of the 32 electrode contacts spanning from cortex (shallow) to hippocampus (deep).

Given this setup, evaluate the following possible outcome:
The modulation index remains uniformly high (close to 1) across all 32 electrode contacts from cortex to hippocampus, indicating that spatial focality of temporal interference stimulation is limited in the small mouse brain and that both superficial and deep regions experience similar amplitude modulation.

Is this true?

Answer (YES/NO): YES